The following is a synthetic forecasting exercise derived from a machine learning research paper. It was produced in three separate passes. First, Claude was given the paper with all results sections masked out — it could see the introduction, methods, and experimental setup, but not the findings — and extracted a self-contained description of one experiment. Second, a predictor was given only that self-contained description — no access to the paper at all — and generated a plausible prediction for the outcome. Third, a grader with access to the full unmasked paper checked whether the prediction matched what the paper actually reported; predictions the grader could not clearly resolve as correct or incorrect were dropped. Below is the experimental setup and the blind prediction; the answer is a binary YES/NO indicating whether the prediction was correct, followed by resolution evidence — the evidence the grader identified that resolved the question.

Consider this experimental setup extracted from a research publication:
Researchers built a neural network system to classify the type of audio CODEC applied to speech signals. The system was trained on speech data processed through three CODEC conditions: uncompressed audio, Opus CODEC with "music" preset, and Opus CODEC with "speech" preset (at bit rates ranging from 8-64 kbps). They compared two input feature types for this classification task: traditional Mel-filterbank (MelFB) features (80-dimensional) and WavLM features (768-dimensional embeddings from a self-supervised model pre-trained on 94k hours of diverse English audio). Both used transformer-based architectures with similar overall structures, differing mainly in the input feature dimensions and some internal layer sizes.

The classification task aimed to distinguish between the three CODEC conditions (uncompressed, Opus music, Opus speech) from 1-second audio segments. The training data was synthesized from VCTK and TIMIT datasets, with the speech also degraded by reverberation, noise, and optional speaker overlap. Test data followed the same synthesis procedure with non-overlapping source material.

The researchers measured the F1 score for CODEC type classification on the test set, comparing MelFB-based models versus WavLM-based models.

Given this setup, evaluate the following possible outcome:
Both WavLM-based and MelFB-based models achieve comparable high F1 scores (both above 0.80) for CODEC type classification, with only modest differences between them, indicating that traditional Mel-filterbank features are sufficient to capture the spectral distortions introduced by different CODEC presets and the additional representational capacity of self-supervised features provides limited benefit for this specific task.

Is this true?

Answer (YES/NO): NO